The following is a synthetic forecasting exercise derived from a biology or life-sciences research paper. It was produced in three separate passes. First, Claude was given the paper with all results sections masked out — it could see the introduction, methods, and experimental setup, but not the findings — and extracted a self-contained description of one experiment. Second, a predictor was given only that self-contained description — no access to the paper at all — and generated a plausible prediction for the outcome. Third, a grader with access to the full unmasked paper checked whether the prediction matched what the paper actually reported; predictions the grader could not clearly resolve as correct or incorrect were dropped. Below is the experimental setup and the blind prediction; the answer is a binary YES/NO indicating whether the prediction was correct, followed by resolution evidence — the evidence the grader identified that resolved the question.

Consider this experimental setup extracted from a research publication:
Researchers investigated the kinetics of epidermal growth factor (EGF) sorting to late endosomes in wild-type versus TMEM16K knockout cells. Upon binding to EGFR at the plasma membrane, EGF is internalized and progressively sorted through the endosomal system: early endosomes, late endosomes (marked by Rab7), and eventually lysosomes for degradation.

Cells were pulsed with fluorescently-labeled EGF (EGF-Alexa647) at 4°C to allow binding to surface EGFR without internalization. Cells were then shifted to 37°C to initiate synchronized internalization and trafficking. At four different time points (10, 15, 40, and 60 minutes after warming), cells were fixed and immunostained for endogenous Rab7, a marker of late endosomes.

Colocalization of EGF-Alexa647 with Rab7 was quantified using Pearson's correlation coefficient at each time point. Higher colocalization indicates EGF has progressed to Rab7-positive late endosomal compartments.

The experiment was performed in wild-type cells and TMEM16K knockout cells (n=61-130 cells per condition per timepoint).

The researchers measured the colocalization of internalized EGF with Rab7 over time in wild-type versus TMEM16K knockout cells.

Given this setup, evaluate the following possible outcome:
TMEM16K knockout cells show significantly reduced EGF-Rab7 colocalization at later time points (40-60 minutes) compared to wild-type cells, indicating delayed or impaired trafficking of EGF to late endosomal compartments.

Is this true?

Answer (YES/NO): NO